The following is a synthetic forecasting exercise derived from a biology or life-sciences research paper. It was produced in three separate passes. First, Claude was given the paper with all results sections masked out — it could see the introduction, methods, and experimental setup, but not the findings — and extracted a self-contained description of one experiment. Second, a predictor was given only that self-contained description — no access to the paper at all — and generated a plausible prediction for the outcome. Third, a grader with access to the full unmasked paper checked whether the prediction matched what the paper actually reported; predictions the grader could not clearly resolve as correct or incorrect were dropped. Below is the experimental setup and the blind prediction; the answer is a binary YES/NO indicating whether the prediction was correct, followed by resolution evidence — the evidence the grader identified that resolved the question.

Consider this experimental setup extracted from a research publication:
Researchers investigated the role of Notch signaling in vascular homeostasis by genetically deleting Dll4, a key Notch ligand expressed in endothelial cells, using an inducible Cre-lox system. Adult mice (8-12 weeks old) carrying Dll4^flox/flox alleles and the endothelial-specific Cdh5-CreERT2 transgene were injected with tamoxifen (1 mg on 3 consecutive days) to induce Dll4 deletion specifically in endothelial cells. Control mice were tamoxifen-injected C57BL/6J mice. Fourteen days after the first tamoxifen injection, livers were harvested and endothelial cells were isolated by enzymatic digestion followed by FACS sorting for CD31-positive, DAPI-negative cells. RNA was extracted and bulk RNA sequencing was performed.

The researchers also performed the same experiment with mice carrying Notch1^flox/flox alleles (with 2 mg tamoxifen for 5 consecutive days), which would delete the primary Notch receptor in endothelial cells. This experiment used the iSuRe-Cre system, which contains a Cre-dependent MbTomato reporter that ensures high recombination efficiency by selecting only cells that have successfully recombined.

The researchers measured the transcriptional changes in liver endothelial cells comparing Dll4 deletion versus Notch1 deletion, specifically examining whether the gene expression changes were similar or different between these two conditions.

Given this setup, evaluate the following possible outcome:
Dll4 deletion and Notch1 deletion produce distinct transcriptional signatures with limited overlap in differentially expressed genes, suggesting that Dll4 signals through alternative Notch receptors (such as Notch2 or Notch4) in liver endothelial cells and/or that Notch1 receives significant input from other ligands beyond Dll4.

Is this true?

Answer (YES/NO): NO